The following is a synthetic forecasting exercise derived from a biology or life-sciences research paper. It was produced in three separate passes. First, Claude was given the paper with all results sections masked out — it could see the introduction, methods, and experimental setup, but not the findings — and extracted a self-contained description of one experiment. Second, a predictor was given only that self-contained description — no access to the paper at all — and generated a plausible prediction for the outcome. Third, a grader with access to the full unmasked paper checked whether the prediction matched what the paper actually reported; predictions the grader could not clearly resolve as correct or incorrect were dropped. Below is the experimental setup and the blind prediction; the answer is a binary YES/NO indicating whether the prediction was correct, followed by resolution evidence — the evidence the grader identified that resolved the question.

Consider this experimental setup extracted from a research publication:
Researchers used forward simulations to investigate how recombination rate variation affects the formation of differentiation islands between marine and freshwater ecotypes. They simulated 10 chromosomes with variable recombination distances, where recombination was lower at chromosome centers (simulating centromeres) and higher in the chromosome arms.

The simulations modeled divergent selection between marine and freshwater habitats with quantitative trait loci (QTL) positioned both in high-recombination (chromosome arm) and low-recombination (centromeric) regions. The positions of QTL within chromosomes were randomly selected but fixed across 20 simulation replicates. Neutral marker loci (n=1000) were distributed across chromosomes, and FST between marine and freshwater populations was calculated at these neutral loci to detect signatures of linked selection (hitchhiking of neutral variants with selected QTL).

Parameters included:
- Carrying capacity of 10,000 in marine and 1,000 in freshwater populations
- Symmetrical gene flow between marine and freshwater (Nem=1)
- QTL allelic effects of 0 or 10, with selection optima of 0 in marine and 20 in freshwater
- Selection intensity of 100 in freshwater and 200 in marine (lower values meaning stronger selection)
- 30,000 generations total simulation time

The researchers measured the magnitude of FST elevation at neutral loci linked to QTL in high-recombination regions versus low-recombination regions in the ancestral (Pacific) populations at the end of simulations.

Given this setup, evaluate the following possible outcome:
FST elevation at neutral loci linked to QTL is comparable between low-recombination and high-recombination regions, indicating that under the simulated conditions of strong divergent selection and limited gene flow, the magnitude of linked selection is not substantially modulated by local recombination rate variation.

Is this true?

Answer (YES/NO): NO